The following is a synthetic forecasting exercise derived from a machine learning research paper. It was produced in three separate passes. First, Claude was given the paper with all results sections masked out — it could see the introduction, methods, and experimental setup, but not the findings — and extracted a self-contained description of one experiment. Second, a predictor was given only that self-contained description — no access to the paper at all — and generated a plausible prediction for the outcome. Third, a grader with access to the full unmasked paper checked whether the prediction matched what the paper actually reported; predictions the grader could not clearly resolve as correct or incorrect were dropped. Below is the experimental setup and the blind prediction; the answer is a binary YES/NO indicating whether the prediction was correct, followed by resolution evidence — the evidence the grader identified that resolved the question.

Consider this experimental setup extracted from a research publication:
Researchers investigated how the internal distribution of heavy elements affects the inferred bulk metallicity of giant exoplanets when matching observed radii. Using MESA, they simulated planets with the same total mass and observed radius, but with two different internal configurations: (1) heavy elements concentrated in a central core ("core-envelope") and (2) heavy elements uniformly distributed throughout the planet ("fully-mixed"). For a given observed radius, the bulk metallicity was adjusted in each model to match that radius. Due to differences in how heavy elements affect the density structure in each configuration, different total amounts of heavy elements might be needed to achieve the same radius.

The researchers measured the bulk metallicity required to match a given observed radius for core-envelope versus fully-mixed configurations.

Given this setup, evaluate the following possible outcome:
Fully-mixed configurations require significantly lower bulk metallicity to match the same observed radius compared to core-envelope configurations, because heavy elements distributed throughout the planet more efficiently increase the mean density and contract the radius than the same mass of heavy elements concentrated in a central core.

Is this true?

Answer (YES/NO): NO